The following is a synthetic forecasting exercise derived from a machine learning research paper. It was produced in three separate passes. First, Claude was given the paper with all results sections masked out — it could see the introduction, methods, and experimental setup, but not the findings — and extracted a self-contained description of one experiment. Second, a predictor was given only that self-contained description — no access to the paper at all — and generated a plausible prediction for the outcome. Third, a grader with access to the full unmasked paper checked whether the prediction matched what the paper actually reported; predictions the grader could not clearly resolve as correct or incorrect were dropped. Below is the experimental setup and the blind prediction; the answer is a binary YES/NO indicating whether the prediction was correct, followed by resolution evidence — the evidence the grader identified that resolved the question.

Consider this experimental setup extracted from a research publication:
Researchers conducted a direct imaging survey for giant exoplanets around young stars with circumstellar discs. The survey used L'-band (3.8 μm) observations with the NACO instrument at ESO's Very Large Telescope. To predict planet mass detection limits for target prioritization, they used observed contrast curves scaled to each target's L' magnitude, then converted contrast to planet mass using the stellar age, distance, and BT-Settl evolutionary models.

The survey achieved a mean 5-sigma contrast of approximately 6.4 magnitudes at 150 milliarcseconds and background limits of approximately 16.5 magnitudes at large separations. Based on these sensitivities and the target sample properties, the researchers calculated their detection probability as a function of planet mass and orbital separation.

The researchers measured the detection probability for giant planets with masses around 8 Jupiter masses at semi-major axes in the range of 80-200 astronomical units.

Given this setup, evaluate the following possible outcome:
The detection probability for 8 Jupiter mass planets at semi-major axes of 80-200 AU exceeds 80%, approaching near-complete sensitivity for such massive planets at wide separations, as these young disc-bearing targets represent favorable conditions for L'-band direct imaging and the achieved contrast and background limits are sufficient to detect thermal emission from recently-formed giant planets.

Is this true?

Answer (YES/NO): NO